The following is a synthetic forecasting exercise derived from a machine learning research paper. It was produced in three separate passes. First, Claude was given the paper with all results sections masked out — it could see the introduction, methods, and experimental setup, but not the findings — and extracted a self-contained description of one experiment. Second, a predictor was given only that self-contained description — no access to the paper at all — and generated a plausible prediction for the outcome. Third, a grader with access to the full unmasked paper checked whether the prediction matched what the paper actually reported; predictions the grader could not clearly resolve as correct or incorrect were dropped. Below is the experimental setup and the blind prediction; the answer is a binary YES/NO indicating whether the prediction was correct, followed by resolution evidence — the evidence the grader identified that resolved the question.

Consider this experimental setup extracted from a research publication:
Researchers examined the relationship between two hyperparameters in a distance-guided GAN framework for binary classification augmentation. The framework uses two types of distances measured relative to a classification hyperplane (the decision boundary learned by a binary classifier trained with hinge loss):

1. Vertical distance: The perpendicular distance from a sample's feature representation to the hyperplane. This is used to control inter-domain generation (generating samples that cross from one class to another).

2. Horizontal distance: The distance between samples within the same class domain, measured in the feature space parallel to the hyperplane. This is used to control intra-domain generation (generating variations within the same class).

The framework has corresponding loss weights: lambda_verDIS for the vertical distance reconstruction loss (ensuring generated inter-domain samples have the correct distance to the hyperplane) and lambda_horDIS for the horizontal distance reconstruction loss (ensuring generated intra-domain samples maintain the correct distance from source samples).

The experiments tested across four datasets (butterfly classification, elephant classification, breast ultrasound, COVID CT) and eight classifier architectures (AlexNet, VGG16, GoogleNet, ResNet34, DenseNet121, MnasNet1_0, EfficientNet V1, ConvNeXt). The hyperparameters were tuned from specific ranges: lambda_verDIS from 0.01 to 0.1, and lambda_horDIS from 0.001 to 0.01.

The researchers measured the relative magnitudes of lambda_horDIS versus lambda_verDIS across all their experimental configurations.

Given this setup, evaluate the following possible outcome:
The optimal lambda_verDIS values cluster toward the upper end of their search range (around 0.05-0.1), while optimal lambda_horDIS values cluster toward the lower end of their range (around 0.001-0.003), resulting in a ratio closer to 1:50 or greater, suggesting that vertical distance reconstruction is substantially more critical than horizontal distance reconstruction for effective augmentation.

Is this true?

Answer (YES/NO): NO